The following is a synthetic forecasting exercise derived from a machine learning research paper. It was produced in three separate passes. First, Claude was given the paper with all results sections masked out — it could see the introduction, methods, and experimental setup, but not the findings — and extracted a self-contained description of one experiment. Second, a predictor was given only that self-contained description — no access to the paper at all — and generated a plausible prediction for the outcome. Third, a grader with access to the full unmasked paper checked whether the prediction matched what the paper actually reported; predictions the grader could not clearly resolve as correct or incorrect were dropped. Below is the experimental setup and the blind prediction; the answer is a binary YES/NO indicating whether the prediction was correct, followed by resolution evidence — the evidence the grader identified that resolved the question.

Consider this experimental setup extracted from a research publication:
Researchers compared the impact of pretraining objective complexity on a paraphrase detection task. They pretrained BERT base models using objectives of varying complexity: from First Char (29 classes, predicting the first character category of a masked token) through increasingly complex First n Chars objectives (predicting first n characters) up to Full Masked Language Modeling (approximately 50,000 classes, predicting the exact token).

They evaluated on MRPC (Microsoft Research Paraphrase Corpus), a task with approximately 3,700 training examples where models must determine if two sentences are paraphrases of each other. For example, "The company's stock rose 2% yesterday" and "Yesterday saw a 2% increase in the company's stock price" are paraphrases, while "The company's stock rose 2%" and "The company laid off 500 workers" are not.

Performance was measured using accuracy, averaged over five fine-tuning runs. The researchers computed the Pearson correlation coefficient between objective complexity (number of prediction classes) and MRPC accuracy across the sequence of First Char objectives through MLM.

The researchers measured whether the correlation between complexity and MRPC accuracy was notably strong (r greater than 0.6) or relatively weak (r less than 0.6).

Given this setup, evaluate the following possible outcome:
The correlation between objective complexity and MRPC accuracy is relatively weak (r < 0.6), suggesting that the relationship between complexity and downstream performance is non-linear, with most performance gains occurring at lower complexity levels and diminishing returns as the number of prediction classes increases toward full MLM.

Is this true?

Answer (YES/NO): YES